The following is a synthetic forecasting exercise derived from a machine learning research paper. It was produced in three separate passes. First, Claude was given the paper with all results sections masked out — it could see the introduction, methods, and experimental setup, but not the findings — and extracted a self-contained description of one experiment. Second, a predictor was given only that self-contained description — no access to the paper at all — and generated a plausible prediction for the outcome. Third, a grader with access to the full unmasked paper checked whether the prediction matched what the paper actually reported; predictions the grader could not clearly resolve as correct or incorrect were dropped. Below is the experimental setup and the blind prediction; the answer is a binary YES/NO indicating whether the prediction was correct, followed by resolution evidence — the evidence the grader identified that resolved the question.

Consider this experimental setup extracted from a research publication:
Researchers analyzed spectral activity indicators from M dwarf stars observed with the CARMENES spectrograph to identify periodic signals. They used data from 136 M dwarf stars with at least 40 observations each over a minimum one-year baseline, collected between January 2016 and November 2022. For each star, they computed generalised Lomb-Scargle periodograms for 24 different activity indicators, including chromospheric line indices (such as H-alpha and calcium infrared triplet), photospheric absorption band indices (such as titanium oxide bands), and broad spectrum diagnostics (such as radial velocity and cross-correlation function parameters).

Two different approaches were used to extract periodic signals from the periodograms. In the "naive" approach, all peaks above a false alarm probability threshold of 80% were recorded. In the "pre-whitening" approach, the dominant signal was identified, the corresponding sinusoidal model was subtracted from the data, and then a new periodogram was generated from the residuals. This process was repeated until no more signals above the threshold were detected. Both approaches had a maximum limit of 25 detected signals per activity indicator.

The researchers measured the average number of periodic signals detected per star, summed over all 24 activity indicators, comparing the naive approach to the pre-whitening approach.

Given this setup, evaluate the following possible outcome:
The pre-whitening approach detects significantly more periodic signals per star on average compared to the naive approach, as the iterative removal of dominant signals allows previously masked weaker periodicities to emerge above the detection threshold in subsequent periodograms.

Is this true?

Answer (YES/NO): NO